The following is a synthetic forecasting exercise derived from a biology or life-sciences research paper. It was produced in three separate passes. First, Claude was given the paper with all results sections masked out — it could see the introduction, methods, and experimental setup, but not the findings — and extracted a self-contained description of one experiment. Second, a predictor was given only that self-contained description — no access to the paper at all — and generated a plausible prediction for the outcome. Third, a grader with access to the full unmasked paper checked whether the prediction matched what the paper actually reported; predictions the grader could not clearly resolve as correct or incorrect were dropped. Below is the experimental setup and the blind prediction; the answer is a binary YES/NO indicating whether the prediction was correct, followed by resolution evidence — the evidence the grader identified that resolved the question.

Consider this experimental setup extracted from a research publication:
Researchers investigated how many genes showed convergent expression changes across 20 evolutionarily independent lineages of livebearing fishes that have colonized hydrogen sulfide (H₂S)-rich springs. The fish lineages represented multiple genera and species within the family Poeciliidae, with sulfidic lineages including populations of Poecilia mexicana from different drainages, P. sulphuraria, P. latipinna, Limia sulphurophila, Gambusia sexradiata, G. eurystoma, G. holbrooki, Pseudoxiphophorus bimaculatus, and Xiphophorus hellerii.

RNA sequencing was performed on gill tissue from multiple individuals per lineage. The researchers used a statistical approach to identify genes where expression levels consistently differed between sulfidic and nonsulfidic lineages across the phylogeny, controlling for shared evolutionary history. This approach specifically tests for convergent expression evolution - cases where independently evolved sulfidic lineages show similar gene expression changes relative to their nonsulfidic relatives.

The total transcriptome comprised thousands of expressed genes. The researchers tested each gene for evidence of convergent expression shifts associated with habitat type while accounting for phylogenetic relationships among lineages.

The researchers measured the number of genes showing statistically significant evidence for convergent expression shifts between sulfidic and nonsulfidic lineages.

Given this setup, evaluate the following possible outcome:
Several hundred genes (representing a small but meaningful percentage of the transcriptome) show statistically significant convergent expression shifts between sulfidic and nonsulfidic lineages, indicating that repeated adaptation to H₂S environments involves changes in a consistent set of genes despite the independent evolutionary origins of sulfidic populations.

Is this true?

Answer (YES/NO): NO